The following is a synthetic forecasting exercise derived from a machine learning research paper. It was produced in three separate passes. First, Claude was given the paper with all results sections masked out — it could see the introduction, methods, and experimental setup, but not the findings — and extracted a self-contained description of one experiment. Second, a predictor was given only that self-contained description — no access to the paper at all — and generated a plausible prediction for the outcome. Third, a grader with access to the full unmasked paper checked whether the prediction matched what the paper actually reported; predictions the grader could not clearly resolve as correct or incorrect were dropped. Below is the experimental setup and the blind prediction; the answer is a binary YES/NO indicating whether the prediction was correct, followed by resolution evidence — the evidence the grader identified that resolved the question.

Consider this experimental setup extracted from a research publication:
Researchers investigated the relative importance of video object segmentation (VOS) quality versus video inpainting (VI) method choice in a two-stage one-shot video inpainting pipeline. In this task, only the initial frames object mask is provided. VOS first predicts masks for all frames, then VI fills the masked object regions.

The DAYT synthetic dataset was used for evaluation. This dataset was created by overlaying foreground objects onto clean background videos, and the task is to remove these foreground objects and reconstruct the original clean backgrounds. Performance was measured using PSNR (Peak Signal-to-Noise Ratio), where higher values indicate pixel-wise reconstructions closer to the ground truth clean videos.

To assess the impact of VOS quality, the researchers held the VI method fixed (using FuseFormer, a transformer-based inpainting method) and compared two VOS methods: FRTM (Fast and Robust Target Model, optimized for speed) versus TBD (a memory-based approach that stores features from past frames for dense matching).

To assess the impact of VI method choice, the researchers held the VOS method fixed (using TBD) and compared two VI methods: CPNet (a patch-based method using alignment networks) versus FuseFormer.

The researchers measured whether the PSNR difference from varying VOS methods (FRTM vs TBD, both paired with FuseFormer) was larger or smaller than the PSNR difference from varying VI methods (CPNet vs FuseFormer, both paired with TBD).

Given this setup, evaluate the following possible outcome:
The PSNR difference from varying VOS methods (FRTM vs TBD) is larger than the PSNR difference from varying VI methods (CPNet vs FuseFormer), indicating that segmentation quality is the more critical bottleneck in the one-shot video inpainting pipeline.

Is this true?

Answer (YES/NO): YES